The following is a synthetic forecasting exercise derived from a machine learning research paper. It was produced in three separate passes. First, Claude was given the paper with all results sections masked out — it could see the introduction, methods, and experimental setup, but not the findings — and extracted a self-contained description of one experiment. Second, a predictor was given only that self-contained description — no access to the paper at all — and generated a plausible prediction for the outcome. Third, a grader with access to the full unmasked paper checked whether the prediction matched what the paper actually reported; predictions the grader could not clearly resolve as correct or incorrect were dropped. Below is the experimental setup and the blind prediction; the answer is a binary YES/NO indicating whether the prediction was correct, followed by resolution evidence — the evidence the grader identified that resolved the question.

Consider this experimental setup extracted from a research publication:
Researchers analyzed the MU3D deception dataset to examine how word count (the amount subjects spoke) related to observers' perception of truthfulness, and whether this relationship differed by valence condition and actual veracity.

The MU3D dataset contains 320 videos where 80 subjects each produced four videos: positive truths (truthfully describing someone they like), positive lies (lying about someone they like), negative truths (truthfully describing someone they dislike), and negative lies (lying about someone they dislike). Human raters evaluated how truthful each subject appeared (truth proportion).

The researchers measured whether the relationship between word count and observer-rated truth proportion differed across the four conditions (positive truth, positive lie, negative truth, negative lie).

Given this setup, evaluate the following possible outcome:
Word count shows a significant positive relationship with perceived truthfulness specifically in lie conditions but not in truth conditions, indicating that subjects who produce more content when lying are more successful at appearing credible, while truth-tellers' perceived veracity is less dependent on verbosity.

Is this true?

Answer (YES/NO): NO